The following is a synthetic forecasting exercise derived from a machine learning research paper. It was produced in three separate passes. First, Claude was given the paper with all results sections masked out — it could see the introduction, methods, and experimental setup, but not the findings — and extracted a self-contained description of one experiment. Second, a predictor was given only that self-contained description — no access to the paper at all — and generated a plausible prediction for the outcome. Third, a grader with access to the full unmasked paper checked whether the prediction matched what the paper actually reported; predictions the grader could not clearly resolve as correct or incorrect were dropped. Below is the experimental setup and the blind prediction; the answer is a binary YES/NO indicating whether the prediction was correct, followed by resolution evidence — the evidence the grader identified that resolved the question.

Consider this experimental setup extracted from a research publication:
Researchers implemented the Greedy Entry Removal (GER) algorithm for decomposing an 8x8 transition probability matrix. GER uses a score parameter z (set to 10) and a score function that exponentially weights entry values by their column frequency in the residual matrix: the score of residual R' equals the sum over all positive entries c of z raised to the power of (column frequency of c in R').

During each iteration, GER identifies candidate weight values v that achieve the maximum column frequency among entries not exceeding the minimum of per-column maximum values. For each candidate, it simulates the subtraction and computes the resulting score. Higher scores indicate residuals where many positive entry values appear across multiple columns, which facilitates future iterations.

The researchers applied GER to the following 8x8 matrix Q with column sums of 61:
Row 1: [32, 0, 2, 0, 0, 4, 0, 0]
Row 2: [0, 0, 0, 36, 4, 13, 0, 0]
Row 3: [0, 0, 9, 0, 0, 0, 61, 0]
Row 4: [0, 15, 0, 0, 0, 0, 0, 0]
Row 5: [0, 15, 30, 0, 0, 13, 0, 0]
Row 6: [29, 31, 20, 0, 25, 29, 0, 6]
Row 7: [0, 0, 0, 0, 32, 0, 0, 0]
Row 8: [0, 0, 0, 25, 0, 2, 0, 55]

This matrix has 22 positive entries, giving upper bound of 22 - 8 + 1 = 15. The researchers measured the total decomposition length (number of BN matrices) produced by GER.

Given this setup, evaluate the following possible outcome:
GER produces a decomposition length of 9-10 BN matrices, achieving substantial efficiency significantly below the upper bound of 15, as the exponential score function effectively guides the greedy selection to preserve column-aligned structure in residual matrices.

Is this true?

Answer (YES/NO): YES